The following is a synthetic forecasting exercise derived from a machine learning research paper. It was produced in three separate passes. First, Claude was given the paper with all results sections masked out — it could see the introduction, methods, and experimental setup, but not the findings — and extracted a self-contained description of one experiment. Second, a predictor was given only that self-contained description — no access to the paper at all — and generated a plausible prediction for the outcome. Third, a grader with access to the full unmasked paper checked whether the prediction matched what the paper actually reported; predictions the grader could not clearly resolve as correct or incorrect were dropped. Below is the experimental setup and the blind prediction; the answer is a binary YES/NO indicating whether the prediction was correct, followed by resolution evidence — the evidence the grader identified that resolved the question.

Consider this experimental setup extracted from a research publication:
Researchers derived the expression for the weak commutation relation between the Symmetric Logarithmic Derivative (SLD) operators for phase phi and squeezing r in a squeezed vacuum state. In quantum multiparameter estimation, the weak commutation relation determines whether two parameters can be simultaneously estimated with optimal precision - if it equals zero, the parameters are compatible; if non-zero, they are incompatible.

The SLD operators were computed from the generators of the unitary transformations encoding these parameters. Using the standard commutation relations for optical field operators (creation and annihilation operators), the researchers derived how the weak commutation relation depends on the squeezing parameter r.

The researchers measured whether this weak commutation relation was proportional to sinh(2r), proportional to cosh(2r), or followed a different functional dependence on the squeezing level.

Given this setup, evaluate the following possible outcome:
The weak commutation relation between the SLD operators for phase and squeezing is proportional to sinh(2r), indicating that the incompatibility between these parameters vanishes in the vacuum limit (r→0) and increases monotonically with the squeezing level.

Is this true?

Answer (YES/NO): YES